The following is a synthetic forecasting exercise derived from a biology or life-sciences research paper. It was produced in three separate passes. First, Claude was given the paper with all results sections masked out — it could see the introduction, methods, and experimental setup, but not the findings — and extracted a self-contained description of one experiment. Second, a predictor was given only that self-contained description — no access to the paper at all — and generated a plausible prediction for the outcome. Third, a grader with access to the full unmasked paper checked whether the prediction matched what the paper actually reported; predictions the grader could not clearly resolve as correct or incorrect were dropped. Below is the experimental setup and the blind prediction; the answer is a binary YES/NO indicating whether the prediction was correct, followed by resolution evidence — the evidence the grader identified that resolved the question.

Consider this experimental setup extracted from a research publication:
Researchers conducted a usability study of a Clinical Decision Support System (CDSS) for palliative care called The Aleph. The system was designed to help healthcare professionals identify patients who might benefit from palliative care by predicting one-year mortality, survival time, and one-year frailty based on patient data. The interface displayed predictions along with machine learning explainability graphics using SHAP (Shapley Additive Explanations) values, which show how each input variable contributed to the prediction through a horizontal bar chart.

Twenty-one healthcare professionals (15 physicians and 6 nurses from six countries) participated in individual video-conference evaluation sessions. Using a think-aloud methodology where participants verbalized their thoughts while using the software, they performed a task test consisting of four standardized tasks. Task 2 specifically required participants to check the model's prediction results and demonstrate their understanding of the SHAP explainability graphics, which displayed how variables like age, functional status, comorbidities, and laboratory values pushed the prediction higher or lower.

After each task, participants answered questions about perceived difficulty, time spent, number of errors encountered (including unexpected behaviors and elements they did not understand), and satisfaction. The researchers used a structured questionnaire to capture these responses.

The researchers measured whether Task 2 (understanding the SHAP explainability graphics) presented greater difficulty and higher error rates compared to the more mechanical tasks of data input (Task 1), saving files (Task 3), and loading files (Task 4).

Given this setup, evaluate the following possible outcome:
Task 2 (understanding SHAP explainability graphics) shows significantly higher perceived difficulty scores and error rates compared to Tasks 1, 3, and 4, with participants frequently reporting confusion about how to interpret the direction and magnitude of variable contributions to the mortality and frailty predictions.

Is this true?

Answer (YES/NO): NO